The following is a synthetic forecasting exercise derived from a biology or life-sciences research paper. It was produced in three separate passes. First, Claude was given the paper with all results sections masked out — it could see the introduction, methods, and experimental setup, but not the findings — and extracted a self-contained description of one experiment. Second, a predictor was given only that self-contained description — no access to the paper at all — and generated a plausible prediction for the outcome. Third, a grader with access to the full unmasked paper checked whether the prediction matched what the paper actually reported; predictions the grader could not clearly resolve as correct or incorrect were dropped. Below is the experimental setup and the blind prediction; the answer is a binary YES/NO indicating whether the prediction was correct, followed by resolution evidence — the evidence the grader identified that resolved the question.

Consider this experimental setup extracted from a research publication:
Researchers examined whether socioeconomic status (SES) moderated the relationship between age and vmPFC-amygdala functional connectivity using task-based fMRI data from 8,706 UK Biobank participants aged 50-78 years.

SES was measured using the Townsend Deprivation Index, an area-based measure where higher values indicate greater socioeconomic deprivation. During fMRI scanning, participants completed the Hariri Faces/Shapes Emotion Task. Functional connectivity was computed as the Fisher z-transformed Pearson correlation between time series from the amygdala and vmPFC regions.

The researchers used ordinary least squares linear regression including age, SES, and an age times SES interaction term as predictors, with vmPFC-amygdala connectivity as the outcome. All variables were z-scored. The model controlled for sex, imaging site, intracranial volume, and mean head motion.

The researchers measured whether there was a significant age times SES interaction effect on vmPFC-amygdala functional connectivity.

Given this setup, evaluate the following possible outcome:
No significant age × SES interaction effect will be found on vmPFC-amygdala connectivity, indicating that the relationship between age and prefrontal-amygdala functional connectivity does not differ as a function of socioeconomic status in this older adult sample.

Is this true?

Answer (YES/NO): YES